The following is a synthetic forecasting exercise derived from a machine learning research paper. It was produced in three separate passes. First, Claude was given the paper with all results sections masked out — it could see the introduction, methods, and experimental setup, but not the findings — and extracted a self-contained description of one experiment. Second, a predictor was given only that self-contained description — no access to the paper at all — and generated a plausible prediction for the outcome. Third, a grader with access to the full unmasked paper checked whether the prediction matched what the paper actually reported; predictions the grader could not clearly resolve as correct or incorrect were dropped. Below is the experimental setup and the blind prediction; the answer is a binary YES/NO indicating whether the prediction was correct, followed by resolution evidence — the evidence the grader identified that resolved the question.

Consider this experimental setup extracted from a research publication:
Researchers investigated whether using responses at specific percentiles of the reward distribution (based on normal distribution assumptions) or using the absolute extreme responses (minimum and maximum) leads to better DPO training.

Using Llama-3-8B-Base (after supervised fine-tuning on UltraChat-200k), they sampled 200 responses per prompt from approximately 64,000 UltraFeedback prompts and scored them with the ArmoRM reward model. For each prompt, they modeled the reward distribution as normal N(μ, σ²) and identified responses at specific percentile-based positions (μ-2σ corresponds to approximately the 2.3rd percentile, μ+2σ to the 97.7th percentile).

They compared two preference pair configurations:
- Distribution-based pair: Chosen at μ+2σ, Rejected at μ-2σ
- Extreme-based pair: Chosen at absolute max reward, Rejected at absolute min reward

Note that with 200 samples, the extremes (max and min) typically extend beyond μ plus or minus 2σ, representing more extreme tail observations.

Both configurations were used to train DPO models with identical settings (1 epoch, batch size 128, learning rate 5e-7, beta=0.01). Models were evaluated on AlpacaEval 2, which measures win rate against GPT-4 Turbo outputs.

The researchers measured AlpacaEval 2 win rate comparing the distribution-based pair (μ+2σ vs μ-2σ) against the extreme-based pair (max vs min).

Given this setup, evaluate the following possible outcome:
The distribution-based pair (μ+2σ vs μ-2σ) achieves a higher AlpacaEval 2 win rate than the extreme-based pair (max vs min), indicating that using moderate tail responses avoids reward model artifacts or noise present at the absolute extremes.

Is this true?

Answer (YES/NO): YES